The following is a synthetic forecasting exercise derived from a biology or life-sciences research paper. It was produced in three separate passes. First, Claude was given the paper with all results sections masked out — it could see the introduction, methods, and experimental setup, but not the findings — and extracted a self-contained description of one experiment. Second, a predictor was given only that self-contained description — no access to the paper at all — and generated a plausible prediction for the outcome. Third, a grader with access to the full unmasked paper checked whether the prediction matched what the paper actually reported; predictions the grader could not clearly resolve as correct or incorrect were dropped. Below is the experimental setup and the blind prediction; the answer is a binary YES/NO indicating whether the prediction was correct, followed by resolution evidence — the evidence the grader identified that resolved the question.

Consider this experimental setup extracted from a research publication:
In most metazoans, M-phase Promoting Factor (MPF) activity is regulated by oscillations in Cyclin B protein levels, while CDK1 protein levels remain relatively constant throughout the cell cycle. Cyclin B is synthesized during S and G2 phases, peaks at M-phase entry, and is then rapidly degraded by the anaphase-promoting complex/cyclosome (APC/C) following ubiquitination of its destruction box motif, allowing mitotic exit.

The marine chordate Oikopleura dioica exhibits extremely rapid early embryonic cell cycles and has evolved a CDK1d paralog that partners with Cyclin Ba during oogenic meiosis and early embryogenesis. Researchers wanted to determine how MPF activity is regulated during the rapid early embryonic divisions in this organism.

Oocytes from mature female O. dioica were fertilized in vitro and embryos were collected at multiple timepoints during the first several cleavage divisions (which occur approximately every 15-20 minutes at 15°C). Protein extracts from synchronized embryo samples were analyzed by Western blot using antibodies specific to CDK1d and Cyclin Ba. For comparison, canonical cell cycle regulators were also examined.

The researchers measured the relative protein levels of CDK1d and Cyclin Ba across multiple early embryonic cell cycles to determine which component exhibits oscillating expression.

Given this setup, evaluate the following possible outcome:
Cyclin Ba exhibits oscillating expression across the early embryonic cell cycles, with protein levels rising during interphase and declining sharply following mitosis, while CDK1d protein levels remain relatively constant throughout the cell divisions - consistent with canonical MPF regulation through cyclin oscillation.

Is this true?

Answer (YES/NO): NO